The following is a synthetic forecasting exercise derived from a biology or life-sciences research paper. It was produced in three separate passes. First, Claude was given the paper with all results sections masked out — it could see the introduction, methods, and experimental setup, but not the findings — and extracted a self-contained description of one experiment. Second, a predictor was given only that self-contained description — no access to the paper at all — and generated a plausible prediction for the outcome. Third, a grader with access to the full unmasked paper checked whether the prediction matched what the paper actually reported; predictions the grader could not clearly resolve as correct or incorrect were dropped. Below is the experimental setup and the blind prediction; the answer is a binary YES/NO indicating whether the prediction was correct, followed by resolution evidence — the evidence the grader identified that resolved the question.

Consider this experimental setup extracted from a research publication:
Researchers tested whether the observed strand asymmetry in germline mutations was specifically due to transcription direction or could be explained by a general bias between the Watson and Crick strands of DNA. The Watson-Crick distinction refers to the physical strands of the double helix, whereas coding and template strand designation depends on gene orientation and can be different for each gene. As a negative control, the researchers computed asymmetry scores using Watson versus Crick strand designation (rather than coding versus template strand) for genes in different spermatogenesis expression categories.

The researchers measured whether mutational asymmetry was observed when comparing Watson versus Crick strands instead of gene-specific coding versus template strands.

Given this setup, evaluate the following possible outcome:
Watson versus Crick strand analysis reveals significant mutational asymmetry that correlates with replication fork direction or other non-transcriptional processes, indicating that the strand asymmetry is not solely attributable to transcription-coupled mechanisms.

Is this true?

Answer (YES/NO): NO